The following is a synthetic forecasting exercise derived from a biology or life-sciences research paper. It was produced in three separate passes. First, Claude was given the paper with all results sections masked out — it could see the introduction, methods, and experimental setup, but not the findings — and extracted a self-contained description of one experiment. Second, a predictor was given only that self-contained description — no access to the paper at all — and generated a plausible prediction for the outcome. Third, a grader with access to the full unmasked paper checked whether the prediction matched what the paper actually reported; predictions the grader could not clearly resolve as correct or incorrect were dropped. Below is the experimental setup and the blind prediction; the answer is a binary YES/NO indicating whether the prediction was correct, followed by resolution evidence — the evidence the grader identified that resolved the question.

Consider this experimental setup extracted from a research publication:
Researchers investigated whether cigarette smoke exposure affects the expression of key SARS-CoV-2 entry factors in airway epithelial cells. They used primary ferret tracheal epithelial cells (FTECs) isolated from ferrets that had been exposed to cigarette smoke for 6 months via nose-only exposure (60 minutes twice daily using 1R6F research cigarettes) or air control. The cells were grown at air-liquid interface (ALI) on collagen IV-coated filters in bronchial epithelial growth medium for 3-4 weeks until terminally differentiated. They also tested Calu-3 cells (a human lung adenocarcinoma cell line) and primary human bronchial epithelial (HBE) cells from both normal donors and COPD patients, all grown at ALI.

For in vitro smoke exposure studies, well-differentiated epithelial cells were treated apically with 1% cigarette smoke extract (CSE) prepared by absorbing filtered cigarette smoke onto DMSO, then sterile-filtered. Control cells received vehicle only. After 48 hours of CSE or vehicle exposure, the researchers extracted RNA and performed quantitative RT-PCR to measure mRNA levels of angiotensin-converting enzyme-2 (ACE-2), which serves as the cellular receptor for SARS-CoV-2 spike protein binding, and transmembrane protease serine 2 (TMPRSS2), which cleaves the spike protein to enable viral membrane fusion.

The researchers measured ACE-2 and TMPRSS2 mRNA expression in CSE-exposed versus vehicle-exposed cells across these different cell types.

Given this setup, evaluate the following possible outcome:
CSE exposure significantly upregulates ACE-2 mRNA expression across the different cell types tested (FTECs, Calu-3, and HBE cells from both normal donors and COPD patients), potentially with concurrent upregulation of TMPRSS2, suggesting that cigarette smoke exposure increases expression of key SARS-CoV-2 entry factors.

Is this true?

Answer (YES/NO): YES